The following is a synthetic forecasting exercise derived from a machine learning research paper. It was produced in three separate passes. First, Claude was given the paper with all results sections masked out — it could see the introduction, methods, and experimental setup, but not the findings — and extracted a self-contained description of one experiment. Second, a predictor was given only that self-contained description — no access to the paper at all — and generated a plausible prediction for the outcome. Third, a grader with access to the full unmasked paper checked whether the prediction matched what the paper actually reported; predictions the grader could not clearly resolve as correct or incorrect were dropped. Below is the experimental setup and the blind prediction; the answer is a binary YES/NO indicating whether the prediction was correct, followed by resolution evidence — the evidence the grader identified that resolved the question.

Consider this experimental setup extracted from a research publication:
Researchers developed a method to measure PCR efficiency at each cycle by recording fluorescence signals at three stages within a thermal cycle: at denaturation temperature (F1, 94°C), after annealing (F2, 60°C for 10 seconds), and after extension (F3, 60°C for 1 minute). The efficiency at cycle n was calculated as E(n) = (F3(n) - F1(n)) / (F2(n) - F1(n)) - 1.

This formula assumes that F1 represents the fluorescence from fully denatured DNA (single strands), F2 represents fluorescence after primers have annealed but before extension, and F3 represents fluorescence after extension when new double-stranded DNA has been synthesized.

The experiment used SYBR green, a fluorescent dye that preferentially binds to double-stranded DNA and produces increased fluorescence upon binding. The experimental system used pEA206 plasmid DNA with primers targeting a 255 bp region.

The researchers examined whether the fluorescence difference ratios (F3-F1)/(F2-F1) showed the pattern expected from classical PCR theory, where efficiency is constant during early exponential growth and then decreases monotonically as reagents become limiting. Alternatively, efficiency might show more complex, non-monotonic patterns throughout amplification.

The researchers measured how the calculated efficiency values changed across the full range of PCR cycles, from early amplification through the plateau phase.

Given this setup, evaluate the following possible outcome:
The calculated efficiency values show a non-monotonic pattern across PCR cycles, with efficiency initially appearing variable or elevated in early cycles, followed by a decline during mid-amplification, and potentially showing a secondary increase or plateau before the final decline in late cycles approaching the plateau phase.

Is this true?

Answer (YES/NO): NO